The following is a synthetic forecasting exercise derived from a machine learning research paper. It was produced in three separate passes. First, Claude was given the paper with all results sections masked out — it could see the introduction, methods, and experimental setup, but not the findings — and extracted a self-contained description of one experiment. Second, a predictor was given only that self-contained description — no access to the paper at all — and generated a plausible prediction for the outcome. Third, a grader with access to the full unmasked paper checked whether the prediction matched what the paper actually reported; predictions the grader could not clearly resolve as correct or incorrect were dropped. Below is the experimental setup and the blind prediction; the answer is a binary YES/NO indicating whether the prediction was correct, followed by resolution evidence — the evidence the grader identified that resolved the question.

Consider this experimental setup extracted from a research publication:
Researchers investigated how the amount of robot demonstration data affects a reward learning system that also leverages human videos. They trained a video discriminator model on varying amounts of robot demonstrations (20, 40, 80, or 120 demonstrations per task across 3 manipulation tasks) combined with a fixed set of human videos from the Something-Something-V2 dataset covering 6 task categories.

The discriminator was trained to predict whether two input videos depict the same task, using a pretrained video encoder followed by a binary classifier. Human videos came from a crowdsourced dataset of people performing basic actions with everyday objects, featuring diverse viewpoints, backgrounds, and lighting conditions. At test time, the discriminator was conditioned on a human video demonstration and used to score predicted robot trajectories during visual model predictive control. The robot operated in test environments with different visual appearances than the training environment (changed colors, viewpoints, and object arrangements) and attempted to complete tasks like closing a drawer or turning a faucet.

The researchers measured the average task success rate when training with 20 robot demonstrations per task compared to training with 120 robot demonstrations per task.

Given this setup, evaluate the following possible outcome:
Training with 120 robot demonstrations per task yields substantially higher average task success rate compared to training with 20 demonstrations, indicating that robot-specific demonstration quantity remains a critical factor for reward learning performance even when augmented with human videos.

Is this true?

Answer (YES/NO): NO